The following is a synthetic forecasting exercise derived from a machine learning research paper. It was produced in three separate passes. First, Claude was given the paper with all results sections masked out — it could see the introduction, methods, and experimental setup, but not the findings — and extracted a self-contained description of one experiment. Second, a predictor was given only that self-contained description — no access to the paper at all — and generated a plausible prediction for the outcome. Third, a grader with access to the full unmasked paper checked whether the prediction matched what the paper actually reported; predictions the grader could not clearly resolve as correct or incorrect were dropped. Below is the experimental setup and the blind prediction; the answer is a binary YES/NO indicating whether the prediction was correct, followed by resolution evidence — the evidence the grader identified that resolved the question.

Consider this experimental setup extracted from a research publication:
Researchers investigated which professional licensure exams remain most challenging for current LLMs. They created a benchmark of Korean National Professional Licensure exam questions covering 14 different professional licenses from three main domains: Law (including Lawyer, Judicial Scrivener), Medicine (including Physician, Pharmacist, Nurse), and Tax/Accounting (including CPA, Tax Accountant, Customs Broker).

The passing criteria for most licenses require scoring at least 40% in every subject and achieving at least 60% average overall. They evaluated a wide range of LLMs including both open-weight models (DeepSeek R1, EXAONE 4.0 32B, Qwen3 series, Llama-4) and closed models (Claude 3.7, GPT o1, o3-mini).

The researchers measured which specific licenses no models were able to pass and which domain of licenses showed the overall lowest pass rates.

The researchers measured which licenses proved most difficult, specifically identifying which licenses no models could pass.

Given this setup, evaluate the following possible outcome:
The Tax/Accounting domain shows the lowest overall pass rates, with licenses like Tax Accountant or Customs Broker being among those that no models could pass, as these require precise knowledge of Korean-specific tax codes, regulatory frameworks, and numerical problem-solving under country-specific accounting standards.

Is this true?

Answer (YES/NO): NO